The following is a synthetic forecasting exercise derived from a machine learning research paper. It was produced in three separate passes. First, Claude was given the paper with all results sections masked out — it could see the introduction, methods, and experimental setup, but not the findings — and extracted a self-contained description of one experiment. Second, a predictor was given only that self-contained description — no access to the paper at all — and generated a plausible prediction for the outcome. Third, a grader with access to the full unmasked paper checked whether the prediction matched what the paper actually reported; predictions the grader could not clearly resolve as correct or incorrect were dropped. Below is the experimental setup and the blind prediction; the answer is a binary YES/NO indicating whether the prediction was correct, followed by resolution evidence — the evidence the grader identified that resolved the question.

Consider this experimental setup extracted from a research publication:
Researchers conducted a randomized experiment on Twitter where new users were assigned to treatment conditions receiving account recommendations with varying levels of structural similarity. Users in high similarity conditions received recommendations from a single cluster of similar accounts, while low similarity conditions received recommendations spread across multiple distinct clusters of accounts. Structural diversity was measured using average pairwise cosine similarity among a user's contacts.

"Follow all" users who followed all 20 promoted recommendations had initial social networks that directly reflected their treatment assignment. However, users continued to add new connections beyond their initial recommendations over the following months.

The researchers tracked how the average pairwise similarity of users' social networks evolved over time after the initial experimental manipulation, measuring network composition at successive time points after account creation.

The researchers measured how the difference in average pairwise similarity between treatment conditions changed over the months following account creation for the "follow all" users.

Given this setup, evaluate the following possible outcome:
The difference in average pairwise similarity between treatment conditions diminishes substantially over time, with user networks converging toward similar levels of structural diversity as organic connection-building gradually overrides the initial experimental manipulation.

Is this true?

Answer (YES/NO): NO